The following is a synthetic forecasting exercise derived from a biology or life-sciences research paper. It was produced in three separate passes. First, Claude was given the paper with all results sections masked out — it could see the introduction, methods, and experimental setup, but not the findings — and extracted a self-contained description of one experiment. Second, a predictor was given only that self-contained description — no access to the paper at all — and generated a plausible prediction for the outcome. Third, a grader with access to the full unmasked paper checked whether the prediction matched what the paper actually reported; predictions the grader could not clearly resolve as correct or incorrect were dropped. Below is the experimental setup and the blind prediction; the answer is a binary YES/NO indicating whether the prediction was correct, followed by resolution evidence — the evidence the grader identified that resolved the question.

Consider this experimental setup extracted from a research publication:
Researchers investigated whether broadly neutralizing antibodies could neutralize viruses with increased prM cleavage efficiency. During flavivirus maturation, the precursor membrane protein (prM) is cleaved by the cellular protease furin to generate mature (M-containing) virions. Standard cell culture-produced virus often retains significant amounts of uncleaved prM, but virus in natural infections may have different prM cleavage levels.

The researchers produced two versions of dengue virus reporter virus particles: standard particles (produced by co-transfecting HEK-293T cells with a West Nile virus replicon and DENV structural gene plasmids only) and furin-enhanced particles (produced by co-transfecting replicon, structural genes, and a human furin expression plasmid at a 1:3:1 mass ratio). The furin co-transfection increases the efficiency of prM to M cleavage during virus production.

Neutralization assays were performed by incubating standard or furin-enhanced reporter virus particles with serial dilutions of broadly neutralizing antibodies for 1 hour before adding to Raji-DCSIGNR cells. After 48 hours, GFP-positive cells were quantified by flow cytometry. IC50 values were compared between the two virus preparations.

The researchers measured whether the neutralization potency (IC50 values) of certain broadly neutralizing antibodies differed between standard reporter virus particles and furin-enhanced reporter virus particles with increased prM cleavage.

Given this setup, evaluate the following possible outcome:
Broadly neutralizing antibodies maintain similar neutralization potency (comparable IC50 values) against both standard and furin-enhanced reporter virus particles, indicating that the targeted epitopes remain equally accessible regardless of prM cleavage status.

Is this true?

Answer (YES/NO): NO